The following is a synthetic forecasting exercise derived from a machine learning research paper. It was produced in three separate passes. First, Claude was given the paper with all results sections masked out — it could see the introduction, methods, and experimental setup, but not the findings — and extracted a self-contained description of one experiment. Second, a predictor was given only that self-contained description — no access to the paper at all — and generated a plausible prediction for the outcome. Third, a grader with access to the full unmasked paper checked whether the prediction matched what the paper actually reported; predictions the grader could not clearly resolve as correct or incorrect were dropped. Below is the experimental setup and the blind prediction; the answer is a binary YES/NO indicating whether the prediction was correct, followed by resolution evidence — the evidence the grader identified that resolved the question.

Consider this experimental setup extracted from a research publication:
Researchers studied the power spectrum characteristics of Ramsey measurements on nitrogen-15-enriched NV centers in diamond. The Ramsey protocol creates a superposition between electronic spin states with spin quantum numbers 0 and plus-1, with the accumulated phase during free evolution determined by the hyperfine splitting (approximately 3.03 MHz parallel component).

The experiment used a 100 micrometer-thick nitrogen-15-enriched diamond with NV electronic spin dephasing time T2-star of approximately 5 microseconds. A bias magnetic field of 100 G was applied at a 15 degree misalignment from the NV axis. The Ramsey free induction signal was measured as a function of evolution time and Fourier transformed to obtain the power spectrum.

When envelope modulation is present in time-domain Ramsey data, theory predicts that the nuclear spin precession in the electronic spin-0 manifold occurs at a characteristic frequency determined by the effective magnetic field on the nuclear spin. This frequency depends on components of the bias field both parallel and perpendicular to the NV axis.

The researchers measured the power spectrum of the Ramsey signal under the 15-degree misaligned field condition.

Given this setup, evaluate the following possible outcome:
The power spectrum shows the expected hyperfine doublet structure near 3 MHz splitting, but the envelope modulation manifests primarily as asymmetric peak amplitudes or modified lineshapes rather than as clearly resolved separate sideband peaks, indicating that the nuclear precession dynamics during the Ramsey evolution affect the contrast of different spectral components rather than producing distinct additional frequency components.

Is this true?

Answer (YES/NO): NO